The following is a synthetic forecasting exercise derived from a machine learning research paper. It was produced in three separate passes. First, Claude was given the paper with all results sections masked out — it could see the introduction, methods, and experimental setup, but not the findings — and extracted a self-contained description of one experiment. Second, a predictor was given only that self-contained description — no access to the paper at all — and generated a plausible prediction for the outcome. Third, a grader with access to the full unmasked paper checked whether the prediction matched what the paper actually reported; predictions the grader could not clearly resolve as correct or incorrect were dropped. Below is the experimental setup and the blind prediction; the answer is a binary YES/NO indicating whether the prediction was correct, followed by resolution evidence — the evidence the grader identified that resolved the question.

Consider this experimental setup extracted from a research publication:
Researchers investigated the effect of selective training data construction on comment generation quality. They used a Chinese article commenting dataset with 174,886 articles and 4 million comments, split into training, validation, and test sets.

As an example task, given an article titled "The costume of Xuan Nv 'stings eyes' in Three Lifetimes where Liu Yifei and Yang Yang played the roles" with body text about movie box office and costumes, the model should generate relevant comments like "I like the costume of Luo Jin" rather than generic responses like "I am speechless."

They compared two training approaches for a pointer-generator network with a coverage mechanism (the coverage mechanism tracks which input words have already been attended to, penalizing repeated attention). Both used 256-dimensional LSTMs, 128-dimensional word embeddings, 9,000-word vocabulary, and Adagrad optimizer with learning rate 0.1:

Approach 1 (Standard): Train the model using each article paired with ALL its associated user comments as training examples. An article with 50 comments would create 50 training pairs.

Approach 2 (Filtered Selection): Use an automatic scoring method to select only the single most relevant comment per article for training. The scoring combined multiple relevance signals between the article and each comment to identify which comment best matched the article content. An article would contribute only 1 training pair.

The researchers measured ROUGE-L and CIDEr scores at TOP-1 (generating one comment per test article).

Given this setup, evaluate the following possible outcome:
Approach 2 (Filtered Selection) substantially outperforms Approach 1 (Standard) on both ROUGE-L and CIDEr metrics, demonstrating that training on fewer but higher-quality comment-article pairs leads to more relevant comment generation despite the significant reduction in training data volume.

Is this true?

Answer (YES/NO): NO